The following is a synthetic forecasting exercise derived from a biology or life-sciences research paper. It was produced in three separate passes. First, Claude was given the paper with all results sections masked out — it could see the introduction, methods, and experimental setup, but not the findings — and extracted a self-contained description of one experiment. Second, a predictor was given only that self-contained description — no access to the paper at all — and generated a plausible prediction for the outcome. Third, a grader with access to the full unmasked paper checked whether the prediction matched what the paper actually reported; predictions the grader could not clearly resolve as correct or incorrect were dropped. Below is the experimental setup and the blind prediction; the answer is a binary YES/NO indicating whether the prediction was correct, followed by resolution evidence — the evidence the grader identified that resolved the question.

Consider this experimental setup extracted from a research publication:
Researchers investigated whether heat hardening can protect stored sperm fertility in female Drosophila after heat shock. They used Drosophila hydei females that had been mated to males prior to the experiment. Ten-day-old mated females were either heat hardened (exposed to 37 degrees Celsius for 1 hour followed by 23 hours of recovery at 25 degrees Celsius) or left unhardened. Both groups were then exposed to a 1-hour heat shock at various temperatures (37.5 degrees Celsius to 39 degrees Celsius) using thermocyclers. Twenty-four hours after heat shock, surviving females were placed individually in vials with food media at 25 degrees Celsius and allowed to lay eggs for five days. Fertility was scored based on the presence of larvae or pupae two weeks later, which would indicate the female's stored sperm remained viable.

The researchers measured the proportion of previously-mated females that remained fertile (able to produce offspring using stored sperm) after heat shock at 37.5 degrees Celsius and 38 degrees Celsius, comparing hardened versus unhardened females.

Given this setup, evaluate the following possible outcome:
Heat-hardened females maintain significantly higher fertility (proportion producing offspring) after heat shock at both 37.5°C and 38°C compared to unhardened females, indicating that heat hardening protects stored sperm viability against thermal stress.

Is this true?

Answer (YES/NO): YES